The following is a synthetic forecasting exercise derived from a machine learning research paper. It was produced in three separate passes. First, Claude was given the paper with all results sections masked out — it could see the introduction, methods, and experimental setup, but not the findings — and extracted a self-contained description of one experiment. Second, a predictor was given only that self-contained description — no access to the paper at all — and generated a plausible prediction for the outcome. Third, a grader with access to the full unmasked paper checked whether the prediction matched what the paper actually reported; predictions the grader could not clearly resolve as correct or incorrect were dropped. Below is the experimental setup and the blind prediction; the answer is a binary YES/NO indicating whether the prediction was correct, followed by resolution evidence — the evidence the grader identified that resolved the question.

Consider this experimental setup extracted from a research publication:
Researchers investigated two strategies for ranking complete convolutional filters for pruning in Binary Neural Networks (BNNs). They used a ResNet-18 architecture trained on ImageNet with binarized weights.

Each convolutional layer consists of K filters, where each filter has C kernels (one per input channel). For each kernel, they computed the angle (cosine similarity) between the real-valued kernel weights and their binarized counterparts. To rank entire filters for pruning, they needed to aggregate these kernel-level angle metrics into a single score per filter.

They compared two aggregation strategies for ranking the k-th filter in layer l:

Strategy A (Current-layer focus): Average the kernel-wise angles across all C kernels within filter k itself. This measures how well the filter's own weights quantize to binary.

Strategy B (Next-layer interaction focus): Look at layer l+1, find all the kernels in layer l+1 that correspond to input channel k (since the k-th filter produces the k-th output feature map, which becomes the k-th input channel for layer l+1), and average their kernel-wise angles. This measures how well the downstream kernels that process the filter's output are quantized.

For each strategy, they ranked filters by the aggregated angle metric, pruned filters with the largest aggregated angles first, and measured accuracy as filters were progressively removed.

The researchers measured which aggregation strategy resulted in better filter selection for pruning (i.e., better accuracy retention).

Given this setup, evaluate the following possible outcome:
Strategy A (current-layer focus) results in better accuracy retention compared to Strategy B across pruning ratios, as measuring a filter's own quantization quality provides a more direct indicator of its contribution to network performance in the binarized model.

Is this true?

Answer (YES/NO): NO